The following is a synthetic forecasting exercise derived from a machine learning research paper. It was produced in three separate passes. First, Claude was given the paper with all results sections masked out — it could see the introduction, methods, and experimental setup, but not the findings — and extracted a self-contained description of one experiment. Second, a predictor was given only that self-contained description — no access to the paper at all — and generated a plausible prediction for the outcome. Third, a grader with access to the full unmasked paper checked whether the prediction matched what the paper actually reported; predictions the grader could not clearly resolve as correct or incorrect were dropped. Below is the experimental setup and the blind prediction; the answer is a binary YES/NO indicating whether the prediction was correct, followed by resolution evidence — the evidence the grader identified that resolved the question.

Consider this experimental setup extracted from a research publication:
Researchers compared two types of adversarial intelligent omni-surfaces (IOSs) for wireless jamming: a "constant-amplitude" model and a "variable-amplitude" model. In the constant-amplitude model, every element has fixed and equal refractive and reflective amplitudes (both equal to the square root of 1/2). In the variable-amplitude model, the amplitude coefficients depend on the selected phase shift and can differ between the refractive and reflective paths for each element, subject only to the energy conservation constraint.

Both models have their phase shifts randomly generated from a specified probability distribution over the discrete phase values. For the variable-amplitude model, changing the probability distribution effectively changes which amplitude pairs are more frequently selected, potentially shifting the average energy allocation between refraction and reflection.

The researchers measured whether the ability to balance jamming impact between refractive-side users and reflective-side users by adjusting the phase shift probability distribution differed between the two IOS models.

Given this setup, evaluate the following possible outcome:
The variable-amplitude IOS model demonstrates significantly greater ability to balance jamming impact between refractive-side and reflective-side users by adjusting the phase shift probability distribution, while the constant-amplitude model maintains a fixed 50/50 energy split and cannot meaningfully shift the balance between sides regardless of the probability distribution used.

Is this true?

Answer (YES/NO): YES